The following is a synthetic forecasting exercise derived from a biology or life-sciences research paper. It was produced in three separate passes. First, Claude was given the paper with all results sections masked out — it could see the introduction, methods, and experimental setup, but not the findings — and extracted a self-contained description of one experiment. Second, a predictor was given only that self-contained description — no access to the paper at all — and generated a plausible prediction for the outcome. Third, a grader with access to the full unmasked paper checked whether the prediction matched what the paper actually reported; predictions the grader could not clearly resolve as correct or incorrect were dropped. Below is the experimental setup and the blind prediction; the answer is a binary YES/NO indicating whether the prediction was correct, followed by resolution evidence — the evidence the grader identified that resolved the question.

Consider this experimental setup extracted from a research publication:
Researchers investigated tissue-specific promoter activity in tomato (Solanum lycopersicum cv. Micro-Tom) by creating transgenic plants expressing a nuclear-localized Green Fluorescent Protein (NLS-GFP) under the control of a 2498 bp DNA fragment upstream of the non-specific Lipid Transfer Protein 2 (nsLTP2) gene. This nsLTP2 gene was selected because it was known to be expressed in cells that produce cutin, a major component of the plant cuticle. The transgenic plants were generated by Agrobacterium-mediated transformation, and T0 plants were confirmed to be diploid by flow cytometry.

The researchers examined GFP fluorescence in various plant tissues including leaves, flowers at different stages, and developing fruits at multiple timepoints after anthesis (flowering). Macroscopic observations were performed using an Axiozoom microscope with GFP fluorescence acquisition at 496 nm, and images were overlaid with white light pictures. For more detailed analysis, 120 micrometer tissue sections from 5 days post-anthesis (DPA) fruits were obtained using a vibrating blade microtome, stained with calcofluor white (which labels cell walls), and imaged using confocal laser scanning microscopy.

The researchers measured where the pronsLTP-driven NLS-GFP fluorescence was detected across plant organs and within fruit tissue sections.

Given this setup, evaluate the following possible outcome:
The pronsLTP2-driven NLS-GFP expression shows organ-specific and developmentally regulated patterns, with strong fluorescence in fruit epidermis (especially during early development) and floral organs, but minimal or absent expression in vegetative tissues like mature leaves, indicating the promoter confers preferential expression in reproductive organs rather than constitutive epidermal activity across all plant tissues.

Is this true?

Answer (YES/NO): NO